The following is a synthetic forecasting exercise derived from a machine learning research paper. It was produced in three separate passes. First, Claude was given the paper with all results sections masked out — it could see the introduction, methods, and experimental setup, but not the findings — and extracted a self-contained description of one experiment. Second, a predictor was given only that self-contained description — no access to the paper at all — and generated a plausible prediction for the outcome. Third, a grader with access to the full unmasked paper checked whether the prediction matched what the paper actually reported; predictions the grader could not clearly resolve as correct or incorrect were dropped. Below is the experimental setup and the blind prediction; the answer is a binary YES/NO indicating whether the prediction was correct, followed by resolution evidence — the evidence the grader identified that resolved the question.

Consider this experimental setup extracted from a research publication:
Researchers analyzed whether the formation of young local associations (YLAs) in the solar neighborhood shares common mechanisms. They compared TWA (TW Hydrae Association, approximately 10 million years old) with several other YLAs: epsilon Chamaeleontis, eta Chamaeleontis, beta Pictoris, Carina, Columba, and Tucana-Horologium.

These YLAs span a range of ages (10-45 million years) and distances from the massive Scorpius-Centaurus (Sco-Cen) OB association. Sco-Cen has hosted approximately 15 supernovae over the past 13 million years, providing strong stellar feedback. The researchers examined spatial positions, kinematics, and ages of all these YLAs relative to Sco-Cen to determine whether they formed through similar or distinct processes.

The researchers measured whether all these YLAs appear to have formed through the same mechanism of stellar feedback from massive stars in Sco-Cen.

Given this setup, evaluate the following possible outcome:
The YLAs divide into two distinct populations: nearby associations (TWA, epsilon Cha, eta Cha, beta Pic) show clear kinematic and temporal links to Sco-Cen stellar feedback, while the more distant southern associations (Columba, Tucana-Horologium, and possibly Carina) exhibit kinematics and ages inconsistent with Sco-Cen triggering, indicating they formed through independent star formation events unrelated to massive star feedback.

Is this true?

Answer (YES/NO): NO